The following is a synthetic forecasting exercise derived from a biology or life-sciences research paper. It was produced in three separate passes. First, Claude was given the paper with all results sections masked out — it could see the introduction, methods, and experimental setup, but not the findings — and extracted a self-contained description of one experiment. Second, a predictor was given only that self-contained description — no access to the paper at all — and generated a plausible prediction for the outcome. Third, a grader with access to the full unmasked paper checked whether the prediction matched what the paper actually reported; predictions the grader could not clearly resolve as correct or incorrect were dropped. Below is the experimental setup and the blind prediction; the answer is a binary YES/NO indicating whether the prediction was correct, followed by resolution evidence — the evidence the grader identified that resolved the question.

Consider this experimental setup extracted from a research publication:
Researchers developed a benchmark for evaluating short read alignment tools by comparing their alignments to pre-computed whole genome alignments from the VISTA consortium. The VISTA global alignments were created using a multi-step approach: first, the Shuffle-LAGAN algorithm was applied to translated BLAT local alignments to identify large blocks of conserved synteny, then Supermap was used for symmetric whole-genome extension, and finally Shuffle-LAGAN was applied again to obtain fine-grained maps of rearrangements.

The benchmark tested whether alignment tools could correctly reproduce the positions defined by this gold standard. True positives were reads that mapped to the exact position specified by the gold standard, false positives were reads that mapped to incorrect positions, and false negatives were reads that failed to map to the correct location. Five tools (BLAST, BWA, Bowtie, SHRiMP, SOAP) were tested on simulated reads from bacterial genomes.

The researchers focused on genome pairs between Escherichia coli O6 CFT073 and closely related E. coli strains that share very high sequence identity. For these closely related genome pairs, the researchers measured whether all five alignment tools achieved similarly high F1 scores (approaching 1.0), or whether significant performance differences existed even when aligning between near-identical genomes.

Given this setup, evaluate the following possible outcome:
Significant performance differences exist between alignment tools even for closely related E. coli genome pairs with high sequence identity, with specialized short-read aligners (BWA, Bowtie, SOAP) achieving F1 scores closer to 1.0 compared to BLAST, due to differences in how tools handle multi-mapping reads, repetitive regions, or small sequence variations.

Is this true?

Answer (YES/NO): NO